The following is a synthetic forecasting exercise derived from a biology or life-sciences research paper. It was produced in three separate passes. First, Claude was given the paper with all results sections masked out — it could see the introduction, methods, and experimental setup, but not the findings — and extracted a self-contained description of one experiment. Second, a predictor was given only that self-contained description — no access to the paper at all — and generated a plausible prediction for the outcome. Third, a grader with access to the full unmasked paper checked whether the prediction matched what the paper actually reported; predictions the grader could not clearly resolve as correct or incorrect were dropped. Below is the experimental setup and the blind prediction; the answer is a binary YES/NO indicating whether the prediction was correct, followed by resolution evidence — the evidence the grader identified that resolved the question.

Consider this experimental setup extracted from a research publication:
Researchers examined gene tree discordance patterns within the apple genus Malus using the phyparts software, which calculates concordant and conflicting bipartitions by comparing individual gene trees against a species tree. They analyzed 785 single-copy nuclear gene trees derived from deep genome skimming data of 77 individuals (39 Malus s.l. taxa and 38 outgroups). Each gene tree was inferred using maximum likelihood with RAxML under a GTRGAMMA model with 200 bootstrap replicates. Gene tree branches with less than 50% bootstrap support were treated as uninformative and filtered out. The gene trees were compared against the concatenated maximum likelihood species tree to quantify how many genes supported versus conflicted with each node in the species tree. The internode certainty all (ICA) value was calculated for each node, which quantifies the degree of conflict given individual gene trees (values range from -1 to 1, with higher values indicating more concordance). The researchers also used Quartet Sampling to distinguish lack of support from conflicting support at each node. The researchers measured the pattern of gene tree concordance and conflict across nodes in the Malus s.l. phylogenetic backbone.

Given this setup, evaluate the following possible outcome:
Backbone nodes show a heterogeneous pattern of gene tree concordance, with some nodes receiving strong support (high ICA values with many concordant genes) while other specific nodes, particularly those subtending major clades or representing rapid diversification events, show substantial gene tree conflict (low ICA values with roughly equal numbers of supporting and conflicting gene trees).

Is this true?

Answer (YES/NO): NO